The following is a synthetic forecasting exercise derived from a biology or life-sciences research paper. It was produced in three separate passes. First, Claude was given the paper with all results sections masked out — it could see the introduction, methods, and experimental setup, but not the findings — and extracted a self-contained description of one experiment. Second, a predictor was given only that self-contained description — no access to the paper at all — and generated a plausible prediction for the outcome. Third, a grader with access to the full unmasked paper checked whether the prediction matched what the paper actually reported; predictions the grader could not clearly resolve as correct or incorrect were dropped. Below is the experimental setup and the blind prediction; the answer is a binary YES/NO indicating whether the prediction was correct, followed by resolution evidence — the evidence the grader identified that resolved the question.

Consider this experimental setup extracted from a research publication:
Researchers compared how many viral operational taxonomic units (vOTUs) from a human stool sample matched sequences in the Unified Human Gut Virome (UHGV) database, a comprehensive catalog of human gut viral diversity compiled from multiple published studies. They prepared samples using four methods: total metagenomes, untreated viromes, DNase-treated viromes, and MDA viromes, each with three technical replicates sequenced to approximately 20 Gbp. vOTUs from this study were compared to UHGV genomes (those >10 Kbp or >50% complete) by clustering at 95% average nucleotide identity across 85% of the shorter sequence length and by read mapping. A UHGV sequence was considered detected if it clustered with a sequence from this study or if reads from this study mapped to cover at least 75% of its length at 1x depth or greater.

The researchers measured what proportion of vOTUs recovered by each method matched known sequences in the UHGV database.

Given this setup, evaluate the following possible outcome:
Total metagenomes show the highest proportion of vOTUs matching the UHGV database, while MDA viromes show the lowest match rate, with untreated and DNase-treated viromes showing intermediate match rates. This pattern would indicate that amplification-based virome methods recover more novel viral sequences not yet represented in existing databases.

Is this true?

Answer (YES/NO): NO